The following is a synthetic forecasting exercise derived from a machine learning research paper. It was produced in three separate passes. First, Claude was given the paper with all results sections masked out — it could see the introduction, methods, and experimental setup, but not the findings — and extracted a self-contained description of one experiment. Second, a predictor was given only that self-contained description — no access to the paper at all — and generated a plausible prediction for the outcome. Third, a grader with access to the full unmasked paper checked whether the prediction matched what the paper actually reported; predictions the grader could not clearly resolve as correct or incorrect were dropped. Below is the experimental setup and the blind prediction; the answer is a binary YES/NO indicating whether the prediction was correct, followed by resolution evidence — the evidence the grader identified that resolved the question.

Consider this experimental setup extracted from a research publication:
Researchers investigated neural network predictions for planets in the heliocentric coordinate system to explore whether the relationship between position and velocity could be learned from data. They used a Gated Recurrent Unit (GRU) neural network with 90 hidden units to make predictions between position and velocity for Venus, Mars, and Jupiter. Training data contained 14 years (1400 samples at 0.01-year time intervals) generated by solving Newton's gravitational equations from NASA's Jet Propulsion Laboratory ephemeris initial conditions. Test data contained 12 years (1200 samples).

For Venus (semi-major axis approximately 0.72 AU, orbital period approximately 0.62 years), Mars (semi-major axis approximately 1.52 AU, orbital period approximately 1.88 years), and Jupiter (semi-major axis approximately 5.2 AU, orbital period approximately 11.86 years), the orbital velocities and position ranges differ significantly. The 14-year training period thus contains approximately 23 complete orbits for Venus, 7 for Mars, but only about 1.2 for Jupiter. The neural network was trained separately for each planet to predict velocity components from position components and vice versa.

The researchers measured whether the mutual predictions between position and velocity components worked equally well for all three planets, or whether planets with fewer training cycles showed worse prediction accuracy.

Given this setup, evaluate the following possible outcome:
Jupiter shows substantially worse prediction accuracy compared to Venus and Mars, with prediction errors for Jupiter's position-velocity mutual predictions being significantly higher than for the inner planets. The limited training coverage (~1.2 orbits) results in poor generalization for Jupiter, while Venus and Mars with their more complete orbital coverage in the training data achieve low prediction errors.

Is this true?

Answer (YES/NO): NO